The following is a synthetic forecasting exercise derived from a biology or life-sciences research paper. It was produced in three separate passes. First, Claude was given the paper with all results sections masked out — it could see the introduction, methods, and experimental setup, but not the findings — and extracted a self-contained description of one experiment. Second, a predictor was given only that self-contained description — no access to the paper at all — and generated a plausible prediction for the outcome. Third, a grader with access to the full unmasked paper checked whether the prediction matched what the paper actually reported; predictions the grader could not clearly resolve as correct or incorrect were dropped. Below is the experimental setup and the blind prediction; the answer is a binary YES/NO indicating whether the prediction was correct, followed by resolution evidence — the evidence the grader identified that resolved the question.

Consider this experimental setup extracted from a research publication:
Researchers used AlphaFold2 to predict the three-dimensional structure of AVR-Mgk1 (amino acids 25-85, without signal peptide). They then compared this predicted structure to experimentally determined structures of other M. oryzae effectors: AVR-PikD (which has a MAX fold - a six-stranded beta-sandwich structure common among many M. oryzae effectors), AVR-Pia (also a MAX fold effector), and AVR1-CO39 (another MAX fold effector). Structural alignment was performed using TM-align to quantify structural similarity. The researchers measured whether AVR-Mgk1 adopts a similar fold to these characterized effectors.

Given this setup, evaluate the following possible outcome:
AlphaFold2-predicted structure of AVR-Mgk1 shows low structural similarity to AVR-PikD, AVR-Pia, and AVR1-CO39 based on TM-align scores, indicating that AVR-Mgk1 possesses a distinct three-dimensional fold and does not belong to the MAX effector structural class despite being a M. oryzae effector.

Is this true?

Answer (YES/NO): NO